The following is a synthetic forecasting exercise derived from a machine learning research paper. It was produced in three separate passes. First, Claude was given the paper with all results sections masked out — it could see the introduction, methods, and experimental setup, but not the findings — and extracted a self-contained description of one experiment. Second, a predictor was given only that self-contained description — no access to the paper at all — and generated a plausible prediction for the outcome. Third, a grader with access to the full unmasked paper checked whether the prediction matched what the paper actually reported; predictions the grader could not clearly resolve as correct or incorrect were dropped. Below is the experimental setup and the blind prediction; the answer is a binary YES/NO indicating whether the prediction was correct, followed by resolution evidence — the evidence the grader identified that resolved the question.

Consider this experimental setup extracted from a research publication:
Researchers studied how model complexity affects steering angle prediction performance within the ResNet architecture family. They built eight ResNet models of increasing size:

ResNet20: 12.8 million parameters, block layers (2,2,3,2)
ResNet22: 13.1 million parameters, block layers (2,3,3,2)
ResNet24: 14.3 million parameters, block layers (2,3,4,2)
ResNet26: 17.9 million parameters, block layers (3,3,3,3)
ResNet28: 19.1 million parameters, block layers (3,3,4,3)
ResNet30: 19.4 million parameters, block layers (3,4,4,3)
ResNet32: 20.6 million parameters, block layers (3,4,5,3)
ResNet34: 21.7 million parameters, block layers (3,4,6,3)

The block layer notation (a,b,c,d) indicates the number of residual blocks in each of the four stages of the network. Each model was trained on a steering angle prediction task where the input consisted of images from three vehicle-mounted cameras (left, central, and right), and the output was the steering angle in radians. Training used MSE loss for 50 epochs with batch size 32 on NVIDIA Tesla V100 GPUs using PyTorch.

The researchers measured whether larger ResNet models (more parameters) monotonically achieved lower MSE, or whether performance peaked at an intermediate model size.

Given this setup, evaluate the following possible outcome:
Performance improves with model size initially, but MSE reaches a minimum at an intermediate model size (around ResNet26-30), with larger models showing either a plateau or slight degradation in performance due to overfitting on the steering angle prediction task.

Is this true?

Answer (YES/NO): NO